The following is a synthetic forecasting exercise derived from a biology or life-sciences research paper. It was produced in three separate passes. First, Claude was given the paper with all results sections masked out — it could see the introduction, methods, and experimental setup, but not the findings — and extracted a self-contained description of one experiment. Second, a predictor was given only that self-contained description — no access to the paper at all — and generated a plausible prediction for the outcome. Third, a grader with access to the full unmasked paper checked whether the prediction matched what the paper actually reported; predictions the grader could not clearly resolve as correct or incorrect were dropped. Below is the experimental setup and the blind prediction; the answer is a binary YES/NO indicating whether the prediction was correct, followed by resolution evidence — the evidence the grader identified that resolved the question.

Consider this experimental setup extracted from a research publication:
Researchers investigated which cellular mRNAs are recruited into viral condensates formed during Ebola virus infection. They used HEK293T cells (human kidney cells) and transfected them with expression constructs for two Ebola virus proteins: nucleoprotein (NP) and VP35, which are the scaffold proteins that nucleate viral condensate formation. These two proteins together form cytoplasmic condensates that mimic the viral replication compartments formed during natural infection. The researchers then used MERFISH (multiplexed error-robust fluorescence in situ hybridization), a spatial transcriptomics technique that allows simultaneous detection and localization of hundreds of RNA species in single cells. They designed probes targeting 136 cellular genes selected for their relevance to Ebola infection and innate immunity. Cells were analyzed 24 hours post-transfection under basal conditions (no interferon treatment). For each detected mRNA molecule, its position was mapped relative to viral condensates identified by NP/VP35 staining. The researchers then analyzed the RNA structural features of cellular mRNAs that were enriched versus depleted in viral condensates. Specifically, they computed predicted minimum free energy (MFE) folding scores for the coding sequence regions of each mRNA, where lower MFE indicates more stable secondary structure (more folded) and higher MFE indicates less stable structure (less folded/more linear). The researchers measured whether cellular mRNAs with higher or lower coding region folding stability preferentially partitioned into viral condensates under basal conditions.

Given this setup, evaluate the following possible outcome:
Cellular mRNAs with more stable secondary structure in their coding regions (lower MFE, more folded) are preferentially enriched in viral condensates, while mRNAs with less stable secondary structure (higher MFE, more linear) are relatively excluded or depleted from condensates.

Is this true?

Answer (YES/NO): NO